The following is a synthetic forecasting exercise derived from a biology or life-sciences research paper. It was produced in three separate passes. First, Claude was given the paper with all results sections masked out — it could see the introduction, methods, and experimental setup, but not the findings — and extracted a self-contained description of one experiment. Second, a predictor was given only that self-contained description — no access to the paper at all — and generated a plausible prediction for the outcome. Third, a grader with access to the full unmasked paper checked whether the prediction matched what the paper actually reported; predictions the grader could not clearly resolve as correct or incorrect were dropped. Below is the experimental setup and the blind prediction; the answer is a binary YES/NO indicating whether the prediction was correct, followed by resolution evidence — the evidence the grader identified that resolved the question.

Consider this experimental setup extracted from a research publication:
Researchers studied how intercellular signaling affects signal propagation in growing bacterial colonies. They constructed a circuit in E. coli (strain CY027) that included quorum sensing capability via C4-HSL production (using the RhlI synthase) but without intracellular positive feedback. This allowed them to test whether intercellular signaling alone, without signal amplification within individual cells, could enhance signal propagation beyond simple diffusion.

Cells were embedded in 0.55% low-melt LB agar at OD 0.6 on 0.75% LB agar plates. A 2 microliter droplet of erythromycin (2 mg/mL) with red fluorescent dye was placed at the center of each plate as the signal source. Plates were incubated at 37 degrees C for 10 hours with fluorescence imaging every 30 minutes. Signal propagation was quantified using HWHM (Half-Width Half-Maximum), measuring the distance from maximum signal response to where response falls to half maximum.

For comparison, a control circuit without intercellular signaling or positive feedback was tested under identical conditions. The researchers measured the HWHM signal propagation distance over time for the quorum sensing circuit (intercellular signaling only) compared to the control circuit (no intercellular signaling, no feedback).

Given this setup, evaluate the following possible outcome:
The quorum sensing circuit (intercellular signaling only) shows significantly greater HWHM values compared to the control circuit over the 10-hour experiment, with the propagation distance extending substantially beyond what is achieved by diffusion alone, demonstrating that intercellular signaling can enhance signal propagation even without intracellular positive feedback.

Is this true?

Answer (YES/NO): NO